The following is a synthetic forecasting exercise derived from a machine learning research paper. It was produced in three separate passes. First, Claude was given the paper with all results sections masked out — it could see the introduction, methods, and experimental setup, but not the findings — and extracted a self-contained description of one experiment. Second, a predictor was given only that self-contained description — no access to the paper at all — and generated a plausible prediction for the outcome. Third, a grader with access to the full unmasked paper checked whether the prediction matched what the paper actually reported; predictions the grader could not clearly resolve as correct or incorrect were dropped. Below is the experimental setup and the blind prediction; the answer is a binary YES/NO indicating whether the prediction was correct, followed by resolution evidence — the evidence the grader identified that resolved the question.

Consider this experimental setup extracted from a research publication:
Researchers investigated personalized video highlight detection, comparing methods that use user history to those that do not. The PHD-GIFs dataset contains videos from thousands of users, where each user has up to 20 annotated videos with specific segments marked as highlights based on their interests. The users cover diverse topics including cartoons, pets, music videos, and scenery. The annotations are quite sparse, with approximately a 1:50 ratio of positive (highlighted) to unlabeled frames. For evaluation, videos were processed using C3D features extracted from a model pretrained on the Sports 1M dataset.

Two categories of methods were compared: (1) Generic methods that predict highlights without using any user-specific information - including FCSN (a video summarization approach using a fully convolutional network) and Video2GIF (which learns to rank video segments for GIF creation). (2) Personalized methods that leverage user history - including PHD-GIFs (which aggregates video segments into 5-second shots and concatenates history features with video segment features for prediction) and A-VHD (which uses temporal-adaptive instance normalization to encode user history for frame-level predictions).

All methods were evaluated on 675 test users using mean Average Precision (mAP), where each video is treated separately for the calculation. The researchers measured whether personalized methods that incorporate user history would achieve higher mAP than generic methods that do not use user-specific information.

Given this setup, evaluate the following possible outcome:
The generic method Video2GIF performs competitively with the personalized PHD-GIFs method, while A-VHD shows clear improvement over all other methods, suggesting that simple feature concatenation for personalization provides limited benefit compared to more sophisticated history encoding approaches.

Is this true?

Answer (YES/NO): NO